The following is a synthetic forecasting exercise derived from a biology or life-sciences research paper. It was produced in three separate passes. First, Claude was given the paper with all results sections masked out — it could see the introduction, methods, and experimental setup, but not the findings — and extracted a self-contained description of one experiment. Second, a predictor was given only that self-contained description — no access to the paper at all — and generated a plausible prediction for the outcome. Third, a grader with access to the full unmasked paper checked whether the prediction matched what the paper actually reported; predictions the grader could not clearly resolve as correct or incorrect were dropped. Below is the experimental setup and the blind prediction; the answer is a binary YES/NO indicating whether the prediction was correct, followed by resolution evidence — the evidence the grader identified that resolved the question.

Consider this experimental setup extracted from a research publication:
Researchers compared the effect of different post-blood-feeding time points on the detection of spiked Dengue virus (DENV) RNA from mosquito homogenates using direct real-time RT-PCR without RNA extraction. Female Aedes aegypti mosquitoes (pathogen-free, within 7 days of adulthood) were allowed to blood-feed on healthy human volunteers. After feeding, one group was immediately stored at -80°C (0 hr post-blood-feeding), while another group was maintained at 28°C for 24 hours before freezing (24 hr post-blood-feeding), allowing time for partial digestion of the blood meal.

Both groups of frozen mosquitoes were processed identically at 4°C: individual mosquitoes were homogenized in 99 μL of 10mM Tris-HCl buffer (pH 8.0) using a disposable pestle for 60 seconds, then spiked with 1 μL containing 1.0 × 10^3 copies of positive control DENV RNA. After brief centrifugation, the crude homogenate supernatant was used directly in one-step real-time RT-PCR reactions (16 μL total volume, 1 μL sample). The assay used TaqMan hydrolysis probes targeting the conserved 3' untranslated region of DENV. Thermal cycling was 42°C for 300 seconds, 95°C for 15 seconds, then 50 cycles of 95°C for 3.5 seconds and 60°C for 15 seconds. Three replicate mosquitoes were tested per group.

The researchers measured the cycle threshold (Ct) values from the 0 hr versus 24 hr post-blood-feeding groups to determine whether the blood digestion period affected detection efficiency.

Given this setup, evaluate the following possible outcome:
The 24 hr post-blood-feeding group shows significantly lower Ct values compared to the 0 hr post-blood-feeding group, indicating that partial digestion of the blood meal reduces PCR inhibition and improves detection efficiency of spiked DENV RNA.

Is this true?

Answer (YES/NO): NO